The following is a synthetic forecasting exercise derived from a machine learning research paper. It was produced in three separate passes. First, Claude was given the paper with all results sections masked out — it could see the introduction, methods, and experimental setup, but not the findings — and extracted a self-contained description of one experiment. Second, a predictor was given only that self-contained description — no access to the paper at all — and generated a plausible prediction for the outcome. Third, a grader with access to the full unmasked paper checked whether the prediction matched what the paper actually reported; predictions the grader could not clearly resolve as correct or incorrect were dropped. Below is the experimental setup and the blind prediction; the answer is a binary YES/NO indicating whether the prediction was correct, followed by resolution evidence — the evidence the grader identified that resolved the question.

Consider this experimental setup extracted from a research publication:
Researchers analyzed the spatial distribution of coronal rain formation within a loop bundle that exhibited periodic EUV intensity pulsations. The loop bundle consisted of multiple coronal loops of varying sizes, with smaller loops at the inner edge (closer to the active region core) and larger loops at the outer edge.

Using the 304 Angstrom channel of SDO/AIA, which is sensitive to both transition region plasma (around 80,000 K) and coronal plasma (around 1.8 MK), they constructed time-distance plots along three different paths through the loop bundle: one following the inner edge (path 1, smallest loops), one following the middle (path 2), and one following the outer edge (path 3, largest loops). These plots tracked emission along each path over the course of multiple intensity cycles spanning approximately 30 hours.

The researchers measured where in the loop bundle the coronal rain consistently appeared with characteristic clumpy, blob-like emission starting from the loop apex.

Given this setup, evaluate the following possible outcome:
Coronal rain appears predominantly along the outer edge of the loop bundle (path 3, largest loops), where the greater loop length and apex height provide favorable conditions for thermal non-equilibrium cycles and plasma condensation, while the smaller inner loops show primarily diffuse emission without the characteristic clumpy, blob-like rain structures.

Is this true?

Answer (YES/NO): NO